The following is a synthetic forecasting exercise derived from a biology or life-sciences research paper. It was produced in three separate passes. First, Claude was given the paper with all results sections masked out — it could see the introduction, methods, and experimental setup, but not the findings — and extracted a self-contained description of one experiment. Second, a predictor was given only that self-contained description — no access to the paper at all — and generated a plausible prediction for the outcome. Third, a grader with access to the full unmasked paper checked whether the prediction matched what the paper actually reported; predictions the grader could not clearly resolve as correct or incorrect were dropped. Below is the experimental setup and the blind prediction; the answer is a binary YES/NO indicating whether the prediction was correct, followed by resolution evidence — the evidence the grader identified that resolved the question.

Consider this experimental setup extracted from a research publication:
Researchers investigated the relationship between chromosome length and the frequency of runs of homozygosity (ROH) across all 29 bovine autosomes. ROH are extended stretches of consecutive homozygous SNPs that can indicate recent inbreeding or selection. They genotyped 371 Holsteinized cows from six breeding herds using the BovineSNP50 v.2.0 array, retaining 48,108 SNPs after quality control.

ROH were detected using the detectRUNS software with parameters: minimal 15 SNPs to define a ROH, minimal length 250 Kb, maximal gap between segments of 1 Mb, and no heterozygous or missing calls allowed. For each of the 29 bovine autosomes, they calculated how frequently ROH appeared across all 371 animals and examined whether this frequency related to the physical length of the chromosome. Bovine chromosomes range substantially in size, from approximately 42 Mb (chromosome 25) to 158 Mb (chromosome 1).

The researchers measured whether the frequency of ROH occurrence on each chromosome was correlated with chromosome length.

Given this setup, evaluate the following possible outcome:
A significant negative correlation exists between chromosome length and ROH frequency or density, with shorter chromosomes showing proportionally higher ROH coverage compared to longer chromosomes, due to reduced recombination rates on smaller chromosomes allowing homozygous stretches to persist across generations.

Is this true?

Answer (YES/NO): NO